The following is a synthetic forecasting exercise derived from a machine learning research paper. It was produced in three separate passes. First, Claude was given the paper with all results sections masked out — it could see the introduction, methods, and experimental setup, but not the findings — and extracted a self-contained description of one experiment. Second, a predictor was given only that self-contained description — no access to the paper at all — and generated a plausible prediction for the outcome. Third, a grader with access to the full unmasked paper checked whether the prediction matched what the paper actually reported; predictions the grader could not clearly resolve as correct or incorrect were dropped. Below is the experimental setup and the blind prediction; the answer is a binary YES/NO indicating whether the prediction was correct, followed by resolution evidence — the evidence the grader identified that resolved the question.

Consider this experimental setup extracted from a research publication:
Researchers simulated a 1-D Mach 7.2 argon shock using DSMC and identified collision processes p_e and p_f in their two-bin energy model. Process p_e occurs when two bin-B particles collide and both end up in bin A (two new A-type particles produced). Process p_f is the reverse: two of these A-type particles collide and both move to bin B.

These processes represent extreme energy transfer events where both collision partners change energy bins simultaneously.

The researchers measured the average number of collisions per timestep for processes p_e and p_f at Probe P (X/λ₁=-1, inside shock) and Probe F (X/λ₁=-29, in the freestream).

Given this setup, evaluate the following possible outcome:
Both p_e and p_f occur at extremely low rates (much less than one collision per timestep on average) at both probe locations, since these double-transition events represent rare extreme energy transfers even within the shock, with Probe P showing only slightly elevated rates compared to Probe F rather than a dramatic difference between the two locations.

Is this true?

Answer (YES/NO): NO